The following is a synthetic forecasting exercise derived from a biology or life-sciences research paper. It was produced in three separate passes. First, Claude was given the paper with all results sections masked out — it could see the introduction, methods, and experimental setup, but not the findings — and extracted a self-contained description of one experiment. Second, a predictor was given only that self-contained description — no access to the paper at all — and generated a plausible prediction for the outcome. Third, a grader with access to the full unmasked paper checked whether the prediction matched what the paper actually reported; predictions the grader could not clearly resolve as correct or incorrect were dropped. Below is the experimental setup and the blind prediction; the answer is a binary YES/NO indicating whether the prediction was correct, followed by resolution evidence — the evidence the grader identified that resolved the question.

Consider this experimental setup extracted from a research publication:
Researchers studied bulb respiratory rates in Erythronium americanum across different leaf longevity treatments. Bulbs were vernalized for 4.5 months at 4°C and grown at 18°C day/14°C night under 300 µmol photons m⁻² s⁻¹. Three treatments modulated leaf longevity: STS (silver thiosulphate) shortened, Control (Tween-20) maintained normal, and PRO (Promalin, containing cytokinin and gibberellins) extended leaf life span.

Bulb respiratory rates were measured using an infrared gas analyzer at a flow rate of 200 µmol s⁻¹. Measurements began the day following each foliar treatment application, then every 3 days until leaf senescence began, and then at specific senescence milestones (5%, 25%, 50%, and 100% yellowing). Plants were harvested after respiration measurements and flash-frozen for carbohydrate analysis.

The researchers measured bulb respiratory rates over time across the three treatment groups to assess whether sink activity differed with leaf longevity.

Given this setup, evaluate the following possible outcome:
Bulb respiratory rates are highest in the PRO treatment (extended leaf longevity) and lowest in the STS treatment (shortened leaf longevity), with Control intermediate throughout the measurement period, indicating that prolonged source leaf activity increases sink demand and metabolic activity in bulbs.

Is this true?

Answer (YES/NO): NO